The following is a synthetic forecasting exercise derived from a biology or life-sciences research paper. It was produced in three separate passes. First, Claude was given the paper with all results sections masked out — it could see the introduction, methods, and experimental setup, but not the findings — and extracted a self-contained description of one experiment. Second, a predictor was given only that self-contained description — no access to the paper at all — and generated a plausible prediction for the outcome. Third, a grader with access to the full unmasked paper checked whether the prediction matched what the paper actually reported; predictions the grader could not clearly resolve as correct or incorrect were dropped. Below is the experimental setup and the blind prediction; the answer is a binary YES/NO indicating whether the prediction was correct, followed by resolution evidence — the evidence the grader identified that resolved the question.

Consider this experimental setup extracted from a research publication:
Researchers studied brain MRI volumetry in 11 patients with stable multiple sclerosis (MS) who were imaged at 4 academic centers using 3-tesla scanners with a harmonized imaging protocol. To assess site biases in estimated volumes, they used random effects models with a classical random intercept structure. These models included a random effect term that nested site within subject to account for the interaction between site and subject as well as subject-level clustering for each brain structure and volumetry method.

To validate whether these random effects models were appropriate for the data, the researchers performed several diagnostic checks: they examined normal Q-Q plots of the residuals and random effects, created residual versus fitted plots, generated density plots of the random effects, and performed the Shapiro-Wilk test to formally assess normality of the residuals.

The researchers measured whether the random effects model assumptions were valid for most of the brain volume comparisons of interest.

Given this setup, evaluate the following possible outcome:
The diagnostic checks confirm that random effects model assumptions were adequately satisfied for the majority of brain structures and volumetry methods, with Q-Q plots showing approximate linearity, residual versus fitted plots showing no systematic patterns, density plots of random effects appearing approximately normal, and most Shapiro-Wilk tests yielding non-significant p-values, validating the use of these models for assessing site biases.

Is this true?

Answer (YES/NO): NO